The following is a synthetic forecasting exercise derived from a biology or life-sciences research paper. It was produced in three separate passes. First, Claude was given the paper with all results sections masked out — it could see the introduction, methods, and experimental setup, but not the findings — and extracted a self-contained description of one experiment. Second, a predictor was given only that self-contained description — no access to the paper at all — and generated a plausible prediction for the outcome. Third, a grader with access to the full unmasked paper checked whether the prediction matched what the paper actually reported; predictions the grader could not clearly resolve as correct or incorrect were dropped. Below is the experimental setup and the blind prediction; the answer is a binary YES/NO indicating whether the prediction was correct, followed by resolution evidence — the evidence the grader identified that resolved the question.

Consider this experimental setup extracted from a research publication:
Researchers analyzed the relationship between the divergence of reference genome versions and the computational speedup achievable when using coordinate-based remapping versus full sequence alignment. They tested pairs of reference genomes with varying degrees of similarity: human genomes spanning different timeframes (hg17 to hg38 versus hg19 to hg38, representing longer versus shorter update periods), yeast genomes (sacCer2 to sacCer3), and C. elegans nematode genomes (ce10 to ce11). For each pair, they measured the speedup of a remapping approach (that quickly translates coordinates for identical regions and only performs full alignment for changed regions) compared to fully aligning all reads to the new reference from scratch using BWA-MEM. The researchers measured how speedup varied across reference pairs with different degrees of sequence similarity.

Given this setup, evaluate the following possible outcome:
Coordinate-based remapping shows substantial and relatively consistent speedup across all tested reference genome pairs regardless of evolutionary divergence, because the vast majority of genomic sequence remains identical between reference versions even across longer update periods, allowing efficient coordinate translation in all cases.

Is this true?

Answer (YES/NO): NO